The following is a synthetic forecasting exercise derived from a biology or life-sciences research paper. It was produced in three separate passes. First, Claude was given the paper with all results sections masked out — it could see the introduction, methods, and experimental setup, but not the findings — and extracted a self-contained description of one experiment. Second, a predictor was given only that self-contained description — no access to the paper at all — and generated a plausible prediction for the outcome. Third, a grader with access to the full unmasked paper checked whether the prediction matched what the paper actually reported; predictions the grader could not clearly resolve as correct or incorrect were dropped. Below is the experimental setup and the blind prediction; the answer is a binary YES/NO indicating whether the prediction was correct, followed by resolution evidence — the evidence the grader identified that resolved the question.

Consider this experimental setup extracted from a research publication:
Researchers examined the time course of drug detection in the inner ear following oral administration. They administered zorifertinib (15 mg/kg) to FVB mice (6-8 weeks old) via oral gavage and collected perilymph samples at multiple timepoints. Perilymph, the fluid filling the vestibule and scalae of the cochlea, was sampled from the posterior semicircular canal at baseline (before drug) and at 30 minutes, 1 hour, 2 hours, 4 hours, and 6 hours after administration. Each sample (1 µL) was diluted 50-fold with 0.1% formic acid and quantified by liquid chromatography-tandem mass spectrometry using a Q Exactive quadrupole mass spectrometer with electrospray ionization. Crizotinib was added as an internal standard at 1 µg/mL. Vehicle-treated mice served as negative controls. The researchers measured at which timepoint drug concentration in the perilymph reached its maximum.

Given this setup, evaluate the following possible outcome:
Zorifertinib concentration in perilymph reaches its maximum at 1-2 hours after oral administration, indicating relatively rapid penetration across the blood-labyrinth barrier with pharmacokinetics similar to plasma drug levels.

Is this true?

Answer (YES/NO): NO